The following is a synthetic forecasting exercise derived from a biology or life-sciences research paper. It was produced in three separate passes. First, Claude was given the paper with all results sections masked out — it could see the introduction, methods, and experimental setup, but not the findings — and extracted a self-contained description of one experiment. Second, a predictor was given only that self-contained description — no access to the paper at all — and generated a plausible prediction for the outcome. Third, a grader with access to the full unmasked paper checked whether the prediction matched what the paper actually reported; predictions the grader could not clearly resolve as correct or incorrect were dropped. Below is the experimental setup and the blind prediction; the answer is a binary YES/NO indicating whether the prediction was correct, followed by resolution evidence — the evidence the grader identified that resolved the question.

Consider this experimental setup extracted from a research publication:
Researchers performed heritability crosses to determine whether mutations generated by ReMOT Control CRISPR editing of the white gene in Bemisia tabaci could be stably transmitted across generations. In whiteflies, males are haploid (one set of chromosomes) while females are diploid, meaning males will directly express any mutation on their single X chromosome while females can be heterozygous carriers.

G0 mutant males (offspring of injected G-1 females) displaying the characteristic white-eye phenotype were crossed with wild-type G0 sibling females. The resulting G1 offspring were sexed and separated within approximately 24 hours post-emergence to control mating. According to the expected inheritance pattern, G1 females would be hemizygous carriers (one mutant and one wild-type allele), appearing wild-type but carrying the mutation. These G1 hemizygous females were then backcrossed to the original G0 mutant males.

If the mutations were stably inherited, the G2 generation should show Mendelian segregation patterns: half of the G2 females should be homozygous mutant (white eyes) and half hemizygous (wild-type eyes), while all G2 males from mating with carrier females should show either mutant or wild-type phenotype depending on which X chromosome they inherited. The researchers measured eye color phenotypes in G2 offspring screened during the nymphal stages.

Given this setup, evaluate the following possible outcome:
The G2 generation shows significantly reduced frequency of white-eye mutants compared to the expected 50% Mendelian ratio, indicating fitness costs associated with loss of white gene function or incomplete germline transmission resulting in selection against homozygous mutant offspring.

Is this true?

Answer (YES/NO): YES